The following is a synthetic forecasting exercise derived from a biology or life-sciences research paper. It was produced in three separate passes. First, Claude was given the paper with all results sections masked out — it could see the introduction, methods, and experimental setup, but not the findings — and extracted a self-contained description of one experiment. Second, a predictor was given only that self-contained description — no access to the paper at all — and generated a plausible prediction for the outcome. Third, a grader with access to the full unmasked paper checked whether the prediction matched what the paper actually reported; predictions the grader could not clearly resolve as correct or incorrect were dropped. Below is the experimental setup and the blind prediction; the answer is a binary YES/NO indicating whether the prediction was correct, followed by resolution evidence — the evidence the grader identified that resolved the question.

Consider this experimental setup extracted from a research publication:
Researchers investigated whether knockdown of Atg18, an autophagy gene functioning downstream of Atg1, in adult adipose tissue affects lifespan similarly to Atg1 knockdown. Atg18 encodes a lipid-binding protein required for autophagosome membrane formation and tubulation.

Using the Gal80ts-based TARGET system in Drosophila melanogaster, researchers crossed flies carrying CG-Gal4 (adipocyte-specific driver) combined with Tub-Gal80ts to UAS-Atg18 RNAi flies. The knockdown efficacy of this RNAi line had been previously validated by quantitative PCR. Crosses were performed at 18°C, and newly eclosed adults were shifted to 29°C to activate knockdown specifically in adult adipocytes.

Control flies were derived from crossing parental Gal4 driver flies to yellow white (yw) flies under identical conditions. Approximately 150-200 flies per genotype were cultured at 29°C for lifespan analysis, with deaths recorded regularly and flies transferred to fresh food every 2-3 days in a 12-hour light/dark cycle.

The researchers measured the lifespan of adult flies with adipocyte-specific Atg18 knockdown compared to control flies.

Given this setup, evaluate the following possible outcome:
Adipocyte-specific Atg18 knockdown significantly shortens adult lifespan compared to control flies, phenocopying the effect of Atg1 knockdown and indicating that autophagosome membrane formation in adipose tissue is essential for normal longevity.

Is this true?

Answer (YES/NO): YES